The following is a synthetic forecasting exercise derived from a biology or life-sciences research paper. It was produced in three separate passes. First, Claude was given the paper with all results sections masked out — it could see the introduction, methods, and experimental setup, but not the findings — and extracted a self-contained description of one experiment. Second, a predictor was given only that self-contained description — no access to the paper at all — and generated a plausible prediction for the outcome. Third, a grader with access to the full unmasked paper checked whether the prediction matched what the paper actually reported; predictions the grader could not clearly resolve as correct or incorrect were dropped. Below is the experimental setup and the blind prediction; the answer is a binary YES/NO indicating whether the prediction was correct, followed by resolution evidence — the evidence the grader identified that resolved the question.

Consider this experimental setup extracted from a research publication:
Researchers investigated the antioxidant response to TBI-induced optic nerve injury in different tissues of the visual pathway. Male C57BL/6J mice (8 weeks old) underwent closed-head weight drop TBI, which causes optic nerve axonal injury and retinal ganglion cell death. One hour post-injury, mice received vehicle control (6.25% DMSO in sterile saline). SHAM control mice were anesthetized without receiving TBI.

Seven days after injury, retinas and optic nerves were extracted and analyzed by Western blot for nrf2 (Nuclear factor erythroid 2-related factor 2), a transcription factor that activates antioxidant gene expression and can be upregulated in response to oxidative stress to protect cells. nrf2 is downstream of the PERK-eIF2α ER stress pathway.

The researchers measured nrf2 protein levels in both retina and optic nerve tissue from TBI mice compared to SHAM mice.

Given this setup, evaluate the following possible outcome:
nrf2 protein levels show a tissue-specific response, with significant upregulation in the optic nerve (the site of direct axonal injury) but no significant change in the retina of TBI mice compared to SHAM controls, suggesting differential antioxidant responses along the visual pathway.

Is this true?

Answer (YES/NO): NO